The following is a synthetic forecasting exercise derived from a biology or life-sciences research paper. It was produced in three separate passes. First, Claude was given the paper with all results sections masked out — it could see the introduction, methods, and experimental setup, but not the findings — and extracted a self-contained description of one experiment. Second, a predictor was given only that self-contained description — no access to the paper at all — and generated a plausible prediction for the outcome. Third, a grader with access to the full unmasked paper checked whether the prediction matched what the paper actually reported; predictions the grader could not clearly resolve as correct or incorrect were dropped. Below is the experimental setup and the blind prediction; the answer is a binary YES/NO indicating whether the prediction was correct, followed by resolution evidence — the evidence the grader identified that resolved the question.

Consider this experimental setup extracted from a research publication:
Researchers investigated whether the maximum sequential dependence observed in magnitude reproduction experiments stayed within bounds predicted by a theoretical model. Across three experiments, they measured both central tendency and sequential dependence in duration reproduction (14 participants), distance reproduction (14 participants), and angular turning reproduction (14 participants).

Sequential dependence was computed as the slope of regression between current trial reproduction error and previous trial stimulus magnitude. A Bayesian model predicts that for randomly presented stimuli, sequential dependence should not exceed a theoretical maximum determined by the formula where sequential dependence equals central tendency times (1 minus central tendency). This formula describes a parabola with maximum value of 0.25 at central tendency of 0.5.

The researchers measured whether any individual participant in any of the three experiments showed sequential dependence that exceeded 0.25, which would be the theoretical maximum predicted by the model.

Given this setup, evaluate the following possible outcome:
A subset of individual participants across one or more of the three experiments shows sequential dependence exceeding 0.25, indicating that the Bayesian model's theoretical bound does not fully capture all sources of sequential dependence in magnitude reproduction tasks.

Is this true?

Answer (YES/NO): NO